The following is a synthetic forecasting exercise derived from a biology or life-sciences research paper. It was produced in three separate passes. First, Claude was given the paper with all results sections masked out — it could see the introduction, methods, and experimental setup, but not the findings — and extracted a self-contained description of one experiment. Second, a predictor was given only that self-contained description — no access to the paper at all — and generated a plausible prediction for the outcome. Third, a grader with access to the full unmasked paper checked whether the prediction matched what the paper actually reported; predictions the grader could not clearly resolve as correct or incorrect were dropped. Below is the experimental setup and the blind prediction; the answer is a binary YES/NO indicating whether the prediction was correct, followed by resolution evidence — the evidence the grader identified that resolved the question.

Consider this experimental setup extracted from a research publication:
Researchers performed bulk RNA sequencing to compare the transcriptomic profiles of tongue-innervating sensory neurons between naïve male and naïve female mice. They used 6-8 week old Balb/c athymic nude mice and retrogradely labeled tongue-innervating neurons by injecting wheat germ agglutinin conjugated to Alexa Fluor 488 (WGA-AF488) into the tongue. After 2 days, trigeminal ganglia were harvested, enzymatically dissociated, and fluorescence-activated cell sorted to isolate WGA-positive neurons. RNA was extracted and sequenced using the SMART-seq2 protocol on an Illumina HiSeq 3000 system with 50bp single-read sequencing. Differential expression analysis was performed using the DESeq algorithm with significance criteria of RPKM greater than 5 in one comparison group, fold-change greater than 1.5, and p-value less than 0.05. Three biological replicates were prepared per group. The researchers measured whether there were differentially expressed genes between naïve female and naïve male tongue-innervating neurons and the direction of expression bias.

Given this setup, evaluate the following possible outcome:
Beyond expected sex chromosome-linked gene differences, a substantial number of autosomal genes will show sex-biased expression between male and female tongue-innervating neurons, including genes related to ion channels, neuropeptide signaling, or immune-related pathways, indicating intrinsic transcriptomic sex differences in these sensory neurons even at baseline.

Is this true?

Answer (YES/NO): YES